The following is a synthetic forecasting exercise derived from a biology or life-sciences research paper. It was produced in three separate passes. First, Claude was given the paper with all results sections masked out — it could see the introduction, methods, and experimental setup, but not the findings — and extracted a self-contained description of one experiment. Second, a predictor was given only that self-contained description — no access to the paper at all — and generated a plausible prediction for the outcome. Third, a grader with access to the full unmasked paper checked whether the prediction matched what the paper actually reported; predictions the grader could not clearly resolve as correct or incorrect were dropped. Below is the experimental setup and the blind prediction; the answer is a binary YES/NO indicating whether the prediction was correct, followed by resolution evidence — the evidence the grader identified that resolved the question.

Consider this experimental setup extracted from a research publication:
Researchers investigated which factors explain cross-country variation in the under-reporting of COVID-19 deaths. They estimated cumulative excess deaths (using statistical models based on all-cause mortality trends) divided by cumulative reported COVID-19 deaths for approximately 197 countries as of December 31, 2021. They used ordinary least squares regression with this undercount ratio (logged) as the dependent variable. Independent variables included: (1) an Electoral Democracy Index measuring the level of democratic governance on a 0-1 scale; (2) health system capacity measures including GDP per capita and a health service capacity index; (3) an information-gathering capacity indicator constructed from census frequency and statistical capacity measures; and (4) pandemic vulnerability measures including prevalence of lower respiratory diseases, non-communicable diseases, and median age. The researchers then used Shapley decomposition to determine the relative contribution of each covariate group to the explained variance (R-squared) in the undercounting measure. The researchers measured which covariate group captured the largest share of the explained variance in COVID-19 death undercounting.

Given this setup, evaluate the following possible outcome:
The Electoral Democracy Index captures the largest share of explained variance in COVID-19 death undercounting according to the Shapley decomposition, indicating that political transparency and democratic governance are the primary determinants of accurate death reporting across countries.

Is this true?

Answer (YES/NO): NO